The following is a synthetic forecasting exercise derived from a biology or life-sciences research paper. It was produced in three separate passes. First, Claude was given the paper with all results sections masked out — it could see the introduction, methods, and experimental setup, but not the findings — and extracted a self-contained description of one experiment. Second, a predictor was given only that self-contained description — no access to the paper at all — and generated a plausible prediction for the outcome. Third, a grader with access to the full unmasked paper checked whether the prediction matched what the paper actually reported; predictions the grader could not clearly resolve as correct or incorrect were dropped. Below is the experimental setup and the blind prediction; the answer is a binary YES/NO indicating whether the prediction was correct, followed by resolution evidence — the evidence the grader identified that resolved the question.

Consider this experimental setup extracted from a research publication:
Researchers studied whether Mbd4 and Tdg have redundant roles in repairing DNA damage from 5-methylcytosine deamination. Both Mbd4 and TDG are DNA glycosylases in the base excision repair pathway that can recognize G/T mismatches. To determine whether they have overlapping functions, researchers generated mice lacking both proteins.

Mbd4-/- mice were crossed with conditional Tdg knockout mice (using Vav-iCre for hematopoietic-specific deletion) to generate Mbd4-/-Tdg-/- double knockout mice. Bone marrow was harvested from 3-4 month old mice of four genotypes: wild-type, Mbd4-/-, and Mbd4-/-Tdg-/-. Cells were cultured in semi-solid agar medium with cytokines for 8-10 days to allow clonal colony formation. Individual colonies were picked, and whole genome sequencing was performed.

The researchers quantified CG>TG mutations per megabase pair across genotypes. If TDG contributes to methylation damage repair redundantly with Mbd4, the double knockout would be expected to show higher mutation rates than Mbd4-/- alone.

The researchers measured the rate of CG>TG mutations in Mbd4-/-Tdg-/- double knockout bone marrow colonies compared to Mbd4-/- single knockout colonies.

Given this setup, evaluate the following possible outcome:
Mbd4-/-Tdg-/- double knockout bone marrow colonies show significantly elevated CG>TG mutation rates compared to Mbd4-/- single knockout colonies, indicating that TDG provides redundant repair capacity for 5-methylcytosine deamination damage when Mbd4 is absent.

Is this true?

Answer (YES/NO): NO